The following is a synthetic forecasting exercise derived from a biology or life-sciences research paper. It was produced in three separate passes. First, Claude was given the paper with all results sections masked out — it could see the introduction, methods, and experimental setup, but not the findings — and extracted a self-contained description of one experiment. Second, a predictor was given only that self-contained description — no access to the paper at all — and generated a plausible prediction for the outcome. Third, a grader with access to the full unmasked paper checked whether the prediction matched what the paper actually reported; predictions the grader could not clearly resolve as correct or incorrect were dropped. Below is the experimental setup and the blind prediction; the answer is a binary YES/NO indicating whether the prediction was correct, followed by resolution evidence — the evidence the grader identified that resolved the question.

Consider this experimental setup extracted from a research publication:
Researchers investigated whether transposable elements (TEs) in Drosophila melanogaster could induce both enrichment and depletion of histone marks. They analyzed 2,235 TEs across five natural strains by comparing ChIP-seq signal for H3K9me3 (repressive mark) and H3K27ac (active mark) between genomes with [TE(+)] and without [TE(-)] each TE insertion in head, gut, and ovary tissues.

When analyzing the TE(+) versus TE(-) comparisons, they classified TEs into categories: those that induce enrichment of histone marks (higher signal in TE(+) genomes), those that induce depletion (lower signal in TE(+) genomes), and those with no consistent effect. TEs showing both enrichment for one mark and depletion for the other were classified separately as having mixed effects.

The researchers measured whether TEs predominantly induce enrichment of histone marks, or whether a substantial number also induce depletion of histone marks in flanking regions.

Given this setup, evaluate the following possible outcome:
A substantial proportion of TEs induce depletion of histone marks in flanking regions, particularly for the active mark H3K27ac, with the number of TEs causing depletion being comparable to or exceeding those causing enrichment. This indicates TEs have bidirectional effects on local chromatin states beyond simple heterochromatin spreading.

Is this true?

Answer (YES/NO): NO